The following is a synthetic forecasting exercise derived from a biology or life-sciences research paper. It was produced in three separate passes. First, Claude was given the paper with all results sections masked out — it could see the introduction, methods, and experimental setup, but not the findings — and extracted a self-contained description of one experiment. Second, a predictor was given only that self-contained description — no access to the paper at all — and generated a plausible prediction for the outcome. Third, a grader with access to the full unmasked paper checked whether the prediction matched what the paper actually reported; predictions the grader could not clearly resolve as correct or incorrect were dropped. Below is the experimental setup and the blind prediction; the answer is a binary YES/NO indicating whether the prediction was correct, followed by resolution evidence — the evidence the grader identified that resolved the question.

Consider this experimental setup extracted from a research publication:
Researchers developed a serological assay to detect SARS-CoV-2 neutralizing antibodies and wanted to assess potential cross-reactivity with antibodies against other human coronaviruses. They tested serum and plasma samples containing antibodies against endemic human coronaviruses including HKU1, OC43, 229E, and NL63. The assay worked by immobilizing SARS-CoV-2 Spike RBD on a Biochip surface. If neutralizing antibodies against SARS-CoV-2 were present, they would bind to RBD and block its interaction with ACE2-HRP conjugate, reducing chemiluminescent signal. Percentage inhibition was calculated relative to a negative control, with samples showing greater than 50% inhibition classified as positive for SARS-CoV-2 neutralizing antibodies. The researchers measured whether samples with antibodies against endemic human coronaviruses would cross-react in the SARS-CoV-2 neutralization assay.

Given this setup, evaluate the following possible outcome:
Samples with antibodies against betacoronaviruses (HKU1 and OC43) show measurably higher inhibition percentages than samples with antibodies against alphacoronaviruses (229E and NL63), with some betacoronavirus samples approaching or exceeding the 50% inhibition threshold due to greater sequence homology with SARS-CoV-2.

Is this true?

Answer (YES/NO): NO